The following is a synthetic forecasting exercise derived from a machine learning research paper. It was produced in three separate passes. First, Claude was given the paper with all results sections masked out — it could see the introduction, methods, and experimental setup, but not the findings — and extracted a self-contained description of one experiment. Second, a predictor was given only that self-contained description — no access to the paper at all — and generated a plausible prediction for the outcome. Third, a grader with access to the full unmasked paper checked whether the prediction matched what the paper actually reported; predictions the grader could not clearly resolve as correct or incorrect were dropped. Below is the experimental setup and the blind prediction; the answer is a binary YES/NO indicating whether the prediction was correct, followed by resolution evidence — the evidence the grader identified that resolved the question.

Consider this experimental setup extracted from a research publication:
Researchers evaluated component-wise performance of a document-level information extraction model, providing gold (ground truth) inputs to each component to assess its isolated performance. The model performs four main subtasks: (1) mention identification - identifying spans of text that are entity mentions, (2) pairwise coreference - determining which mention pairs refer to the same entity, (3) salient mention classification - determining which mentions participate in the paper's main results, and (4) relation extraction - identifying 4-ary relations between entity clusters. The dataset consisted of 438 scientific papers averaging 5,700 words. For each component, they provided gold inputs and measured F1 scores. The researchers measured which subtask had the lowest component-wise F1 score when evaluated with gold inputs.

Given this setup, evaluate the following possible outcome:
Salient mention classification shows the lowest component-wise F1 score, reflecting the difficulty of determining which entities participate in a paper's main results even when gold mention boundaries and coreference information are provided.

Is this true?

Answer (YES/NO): YES